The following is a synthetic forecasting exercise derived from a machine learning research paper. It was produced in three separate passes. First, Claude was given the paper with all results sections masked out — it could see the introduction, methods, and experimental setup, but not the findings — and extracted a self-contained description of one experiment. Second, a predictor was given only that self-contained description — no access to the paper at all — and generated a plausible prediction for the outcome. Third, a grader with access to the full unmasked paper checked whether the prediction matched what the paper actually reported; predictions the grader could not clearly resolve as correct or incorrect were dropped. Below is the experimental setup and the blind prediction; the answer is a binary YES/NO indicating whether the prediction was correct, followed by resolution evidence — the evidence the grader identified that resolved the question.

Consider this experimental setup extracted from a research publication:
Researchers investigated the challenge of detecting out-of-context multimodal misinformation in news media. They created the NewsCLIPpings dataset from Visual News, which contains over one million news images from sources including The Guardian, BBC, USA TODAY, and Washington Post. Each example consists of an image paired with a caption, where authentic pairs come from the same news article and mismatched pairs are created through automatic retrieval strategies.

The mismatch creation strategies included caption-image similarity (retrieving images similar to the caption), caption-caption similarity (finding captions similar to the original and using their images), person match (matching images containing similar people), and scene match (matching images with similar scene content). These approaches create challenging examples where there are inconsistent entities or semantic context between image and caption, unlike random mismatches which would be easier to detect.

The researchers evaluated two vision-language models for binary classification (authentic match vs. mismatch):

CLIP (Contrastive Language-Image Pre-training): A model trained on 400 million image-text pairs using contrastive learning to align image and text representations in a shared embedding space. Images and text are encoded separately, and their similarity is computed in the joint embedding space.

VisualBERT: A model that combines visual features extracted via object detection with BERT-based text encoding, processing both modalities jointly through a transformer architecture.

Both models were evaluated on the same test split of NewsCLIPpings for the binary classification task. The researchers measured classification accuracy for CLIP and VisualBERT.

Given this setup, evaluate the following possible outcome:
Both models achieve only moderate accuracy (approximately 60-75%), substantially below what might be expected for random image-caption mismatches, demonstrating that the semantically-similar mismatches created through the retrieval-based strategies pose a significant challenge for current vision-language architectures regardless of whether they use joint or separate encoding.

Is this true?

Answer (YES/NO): NO